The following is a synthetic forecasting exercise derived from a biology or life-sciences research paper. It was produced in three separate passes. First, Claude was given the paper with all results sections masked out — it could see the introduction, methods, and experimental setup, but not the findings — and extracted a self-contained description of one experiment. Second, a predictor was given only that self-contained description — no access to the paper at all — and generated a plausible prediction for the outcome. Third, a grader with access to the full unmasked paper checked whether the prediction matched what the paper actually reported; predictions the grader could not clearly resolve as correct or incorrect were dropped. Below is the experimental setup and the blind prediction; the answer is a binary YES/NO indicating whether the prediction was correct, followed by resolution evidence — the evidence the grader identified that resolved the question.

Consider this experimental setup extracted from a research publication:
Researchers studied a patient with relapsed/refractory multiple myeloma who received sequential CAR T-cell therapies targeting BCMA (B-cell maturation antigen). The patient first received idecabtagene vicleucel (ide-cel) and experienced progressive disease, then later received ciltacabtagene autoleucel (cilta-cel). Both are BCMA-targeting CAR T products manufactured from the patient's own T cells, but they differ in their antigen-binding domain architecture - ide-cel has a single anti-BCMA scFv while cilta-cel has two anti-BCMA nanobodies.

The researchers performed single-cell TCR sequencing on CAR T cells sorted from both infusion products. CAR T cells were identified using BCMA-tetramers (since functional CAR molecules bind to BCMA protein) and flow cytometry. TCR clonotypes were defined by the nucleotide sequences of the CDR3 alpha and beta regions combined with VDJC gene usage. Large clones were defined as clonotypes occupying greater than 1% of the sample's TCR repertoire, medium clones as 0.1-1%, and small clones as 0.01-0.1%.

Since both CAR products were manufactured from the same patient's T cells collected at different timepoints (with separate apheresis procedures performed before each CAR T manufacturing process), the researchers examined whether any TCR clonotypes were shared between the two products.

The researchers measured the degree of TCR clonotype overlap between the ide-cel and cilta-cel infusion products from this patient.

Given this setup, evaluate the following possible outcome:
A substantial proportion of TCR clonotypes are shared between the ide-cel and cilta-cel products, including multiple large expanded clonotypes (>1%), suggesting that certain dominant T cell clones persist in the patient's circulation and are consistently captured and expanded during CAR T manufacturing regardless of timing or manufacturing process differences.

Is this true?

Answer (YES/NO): NO